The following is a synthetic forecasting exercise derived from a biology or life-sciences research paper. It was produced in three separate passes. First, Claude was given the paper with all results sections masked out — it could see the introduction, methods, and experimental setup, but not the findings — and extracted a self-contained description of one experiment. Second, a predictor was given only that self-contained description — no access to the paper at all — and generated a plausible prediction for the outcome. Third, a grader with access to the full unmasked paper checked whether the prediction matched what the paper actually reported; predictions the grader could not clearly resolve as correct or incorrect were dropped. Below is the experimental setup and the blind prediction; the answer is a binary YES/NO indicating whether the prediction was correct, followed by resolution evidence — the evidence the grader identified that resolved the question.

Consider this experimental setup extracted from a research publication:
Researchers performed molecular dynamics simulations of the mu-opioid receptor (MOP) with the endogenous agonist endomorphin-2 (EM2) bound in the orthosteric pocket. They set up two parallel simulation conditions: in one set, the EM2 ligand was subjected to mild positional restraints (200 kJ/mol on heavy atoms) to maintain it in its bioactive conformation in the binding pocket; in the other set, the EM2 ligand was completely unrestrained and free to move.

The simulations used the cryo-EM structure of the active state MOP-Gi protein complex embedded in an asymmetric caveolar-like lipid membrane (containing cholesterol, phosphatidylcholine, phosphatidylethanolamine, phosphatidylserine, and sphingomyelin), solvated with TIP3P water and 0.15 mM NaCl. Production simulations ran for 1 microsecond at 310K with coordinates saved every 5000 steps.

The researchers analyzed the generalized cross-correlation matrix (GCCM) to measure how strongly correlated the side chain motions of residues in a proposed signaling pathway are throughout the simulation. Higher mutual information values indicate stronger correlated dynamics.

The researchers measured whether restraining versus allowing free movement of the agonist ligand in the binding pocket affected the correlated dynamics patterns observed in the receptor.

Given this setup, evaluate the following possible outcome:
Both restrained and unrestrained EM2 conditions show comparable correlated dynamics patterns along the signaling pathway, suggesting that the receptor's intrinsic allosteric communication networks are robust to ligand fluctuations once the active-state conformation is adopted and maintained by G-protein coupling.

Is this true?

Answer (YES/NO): NO